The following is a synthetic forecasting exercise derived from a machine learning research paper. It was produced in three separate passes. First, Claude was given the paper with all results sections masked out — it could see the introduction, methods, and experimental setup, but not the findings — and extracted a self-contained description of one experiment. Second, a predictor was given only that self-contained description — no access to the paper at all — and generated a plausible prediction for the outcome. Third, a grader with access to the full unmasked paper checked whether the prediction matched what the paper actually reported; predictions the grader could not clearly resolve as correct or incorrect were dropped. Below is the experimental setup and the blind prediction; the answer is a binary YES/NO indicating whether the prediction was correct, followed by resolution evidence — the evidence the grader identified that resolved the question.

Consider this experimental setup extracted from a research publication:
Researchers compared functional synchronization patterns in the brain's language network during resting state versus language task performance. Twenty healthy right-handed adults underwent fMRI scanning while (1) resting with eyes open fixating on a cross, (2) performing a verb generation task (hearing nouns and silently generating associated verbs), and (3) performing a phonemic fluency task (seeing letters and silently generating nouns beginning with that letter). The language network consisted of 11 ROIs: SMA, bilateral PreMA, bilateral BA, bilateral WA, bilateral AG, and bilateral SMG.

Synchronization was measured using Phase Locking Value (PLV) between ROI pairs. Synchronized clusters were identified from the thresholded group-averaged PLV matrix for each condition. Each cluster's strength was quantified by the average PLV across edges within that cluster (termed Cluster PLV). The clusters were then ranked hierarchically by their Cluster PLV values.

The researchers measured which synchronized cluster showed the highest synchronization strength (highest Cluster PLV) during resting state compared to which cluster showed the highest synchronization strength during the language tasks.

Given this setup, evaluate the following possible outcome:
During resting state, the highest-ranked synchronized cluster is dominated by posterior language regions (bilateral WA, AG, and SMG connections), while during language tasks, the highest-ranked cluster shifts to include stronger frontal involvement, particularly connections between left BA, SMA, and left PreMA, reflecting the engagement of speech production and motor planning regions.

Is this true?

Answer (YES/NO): NO